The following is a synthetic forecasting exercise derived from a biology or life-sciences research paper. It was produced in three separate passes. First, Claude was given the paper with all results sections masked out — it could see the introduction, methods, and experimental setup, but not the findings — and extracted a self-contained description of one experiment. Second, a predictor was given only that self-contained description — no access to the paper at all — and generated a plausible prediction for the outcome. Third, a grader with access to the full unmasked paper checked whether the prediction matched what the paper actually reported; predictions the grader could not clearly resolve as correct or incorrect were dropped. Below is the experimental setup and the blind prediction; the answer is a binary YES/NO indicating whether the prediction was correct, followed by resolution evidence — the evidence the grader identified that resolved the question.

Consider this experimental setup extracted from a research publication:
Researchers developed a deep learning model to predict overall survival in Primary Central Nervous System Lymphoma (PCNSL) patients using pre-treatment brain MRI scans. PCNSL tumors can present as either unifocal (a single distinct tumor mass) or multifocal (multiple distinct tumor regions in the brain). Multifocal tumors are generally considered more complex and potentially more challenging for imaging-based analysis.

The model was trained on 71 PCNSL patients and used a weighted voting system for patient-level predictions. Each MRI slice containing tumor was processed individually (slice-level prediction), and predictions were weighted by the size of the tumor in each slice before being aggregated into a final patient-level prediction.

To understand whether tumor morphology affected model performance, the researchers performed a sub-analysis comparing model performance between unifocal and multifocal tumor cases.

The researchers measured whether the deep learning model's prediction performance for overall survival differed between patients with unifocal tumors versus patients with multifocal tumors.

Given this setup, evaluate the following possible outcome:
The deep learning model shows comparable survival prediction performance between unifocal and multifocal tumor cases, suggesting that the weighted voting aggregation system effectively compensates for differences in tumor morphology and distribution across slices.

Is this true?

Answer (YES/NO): NO